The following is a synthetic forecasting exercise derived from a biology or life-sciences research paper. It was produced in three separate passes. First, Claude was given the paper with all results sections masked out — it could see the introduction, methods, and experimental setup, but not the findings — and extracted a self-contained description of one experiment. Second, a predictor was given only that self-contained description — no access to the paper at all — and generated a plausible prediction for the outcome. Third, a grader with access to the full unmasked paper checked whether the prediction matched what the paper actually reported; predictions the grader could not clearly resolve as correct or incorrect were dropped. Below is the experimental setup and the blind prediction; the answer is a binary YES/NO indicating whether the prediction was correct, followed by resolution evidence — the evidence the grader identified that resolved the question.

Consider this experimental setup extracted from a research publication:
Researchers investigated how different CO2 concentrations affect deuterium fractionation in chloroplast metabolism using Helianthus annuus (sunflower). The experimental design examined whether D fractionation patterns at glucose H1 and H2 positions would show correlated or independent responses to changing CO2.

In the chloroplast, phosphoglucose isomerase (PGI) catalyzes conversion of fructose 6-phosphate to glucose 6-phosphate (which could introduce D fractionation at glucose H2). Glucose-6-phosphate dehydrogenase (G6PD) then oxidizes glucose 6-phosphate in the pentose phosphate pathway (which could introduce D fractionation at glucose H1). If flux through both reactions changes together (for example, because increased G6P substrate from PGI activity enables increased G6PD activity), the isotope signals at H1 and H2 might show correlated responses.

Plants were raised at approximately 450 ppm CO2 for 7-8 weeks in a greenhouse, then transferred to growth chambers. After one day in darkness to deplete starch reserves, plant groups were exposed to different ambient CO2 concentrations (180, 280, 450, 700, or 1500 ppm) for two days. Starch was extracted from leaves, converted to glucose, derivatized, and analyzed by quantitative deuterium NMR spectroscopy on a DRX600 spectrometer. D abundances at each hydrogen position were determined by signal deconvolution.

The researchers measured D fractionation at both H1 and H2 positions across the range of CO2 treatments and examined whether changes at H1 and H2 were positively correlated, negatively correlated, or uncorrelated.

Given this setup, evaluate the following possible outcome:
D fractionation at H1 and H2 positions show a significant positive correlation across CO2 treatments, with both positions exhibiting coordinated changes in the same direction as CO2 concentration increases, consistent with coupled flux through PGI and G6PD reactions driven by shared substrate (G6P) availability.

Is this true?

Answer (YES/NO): YES